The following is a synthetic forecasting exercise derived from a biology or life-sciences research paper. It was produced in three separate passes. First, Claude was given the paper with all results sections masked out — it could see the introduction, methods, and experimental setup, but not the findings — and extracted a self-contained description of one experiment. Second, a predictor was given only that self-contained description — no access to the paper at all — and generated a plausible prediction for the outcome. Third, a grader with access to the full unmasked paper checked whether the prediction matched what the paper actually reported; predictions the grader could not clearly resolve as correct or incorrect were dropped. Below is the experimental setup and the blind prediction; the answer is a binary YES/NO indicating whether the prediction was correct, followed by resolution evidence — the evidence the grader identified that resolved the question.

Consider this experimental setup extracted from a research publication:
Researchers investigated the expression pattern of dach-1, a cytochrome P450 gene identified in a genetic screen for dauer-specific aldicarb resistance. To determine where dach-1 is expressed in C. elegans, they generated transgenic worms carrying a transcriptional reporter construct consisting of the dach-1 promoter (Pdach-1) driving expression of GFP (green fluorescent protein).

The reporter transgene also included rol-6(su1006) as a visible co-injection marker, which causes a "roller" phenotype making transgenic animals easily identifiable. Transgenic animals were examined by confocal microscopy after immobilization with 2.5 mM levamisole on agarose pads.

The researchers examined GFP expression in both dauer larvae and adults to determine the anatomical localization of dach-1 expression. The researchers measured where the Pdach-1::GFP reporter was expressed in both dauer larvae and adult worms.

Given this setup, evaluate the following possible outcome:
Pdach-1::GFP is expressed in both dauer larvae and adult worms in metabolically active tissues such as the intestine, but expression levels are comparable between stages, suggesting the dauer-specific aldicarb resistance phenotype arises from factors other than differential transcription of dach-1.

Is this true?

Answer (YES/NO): NO